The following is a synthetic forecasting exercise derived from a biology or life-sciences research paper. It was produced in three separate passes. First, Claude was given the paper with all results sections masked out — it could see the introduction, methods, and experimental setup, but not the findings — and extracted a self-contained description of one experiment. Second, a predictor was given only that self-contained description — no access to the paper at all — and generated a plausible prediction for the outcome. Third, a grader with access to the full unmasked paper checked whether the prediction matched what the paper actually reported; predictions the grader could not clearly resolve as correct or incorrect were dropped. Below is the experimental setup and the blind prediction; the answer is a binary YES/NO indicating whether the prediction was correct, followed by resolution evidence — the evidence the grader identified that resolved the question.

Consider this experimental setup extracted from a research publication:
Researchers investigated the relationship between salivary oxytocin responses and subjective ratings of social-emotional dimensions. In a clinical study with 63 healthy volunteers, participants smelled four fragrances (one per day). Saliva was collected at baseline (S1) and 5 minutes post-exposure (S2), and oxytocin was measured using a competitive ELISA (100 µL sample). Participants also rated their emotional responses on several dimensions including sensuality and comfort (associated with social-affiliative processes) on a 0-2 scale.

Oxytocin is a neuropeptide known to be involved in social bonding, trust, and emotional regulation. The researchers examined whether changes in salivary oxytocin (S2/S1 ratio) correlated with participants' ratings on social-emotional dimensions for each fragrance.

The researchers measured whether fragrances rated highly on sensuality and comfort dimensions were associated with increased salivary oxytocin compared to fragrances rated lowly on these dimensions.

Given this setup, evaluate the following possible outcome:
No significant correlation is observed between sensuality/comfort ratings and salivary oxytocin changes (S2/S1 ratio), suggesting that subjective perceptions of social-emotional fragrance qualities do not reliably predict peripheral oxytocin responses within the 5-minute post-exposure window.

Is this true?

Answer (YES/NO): NO